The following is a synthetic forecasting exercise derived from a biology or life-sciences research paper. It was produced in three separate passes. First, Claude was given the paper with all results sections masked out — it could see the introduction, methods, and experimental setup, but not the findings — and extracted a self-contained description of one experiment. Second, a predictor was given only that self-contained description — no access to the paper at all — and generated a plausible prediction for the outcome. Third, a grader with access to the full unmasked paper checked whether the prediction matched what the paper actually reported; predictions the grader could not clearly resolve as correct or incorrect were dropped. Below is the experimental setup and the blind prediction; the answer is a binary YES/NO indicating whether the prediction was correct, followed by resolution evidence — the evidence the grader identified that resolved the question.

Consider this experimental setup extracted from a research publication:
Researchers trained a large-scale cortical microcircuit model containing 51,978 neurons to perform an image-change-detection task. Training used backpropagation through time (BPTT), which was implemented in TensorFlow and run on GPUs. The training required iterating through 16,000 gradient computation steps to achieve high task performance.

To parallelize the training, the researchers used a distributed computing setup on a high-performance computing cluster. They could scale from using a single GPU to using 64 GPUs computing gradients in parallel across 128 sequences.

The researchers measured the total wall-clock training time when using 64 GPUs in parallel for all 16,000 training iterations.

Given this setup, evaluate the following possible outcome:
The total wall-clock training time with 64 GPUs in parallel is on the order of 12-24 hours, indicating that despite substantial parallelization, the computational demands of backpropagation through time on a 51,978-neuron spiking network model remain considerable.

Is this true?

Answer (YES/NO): YES